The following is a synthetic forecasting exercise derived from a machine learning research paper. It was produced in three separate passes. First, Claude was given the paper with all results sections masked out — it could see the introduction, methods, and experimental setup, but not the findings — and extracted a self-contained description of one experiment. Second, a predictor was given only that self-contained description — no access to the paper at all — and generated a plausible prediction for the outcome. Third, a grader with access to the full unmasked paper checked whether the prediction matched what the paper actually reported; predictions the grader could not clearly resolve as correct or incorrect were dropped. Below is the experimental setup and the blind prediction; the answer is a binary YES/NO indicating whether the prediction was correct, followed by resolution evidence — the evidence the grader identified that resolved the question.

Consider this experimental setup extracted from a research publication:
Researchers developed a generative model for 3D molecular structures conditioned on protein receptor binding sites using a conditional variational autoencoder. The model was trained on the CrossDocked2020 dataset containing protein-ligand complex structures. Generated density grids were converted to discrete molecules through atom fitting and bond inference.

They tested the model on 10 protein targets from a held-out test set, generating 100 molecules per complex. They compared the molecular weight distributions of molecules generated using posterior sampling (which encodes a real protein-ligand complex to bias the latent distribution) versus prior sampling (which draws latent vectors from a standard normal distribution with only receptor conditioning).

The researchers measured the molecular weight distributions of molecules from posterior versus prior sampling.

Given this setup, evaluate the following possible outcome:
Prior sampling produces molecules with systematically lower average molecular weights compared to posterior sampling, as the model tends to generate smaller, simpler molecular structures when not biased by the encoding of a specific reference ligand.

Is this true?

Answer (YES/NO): YES